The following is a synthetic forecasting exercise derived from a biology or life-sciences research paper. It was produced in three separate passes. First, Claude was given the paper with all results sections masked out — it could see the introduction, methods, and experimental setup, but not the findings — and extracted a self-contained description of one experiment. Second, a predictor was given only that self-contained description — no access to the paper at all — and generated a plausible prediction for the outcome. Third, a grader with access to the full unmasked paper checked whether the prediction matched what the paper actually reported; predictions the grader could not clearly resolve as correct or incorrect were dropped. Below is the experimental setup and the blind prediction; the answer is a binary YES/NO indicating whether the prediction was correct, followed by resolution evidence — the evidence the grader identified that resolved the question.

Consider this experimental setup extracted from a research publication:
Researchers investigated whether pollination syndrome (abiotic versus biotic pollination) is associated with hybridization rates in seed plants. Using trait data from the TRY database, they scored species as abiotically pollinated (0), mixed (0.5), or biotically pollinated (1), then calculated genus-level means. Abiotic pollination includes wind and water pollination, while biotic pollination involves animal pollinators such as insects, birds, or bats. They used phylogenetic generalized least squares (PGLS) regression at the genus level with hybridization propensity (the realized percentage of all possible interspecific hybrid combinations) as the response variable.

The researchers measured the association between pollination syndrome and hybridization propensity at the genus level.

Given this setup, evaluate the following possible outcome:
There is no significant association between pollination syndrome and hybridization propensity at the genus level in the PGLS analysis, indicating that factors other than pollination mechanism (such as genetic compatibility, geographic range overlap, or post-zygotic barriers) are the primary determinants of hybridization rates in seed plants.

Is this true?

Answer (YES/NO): YES